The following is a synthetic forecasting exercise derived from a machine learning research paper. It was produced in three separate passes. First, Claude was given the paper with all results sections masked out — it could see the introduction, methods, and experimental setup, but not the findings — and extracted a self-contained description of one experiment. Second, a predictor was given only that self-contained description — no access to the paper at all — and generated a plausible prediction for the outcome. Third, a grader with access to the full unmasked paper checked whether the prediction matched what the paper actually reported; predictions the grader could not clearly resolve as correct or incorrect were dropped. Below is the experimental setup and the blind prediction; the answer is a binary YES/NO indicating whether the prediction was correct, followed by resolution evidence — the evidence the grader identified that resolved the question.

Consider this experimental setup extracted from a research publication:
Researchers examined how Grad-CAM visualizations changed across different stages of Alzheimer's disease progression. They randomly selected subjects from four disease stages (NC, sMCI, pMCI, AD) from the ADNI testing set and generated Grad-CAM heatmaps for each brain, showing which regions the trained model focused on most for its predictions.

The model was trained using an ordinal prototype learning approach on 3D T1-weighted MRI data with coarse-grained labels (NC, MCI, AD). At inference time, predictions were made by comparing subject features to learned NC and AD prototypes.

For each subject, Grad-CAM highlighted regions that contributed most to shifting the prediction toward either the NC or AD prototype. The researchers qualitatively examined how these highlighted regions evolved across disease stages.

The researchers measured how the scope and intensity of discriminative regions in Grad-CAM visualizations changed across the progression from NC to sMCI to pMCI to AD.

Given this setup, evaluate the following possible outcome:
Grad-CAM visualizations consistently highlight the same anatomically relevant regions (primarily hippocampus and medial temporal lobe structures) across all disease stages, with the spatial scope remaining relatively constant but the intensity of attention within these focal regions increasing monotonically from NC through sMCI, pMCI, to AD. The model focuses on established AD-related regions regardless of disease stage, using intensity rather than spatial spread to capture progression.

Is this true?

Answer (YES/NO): NO